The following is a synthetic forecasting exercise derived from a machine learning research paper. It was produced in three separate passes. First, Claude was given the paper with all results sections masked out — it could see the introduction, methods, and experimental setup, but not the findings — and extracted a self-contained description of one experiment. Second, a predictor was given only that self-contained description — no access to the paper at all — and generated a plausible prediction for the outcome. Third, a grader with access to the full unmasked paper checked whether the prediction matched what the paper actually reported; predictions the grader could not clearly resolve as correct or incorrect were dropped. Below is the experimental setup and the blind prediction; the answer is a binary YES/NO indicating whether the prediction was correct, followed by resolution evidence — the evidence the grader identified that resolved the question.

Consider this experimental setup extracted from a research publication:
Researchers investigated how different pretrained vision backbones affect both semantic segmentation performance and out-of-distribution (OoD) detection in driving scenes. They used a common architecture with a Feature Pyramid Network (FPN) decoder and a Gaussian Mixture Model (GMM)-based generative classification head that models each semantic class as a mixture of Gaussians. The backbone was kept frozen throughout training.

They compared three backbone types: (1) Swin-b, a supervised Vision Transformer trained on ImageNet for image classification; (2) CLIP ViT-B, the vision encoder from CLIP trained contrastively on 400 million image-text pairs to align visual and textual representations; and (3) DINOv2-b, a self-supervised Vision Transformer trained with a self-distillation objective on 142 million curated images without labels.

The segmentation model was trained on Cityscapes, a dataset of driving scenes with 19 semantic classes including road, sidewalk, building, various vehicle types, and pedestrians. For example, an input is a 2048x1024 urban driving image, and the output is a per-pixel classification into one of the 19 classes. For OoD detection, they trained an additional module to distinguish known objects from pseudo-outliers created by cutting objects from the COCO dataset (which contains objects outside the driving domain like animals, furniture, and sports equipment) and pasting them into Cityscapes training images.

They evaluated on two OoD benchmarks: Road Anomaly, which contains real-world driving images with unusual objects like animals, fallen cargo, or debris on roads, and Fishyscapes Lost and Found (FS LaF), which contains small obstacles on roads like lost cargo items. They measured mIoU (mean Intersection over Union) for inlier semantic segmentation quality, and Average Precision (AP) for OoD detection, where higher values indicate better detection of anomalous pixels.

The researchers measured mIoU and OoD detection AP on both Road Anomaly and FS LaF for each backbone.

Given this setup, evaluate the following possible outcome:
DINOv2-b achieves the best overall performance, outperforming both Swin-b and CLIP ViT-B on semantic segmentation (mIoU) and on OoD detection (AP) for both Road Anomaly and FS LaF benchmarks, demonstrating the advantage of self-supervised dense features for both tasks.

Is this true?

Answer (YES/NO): YES